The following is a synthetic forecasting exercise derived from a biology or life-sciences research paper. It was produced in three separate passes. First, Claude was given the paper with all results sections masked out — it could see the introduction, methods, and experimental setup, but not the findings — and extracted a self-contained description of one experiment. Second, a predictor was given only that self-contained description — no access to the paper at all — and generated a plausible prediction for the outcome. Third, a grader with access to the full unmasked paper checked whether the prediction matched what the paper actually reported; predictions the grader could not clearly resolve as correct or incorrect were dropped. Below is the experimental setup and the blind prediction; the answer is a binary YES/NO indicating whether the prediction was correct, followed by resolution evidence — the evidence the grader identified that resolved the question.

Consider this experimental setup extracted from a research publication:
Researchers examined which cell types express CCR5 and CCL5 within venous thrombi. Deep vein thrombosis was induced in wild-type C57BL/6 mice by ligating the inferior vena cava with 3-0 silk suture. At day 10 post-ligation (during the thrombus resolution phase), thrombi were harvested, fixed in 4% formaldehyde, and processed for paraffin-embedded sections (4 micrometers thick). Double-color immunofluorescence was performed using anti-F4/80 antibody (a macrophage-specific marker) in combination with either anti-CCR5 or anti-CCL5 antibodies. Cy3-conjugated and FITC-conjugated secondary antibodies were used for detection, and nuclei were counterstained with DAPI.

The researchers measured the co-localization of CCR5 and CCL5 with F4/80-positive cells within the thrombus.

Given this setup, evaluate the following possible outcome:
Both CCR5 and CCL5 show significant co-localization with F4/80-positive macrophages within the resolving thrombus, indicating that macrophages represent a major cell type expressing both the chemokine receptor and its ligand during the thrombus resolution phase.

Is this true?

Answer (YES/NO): YES